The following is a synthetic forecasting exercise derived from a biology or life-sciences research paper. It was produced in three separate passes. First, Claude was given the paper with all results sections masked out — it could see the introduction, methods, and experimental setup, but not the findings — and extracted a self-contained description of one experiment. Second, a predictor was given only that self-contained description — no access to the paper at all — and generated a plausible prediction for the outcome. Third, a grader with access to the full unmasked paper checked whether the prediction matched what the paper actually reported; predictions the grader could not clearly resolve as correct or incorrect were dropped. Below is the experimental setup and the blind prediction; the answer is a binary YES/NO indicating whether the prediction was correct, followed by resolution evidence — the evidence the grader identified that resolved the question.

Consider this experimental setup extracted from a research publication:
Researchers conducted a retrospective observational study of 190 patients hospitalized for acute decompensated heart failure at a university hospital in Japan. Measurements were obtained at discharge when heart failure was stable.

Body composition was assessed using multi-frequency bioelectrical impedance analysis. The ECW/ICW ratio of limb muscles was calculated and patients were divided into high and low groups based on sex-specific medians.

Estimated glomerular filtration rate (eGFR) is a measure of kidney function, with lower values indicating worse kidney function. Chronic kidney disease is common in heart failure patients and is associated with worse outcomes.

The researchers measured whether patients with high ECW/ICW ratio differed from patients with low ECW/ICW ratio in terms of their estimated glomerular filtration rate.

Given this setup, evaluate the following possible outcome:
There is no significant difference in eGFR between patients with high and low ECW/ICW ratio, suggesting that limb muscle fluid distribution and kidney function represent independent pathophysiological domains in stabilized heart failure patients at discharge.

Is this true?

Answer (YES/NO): NO